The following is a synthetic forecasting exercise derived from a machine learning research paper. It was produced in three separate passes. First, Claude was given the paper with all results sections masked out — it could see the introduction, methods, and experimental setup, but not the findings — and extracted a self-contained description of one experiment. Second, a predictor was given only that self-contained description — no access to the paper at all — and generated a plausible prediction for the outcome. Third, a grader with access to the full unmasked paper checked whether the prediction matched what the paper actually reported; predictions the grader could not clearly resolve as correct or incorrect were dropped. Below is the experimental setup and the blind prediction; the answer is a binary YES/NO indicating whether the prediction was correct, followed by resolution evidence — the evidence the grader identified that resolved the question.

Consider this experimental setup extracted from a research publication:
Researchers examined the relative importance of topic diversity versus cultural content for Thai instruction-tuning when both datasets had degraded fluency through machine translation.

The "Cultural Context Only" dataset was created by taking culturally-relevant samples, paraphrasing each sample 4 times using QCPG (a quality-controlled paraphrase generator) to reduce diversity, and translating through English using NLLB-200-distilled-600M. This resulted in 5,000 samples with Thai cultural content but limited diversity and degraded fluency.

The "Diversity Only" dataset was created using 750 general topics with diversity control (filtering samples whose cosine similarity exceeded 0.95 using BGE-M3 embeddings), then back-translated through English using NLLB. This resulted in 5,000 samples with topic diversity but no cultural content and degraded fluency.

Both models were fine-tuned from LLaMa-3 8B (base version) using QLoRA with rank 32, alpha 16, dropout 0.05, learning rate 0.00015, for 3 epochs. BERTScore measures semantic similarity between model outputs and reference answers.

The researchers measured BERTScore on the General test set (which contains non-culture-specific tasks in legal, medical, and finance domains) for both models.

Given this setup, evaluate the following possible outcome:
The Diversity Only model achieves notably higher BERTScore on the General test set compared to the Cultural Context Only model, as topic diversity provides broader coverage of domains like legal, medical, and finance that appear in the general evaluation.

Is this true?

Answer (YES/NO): NO